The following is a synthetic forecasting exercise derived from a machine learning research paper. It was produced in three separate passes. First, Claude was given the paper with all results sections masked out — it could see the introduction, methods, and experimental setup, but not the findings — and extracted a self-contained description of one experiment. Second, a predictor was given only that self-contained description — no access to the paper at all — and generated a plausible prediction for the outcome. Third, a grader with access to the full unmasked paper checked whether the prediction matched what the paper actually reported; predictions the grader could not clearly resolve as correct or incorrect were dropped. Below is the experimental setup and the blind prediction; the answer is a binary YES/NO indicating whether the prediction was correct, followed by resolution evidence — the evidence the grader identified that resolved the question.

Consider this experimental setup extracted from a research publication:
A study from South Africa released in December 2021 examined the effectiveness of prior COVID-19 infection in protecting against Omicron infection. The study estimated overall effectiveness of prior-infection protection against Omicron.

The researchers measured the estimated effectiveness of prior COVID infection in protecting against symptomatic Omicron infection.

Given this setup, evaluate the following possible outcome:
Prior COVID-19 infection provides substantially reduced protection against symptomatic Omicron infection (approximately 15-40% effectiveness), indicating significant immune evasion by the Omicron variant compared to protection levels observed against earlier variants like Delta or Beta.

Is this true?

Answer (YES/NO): NO